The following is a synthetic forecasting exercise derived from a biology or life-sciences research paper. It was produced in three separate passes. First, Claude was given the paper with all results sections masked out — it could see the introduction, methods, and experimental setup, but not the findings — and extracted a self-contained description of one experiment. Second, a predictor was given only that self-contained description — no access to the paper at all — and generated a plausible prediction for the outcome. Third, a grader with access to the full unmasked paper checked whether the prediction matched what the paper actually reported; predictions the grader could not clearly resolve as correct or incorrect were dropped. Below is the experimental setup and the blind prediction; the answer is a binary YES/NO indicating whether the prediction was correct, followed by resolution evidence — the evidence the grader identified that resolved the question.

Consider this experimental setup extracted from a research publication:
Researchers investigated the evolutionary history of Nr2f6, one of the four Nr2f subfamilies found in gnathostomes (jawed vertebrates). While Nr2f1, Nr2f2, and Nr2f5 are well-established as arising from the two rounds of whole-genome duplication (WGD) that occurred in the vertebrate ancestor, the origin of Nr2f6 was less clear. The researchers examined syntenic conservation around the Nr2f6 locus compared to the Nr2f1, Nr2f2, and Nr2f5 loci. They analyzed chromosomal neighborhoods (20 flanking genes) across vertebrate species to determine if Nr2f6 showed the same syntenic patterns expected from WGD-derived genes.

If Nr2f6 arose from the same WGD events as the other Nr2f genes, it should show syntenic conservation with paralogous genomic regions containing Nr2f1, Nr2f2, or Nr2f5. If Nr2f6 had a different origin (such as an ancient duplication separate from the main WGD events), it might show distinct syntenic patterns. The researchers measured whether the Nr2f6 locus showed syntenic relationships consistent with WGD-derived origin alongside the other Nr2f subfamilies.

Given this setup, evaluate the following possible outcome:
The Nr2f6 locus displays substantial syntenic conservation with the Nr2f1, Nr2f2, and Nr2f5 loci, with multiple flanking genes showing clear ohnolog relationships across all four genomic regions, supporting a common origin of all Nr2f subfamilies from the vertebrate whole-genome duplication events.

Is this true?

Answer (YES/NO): NO